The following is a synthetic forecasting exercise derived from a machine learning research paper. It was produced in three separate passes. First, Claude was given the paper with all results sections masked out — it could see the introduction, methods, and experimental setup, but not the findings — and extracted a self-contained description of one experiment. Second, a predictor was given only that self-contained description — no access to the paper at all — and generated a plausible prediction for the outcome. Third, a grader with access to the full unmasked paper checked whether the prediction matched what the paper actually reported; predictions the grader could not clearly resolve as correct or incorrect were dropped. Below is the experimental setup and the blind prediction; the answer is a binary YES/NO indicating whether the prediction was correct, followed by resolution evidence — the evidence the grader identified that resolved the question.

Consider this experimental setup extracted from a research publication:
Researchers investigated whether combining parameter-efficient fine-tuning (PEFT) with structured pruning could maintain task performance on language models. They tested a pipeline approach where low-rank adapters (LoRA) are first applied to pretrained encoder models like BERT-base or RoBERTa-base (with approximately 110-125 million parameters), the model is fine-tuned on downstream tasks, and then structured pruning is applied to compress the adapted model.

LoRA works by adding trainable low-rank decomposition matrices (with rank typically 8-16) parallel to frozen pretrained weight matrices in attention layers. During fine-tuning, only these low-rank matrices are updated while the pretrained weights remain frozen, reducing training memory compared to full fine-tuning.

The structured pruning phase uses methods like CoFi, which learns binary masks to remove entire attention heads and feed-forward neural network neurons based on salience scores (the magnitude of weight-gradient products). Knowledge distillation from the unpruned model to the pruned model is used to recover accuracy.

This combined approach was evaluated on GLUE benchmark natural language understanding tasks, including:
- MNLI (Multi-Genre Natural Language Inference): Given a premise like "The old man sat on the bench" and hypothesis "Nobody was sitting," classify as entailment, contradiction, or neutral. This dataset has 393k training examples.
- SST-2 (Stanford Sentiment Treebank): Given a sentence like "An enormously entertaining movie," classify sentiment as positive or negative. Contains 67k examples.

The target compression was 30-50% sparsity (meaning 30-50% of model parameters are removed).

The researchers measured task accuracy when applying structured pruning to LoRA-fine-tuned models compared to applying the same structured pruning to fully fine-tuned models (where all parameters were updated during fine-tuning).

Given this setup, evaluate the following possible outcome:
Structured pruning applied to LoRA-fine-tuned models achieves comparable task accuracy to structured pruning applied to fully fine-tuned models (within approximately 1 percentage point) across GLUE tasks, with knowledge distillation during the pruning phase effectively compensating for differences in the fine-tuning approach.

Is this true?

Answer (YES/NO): NO